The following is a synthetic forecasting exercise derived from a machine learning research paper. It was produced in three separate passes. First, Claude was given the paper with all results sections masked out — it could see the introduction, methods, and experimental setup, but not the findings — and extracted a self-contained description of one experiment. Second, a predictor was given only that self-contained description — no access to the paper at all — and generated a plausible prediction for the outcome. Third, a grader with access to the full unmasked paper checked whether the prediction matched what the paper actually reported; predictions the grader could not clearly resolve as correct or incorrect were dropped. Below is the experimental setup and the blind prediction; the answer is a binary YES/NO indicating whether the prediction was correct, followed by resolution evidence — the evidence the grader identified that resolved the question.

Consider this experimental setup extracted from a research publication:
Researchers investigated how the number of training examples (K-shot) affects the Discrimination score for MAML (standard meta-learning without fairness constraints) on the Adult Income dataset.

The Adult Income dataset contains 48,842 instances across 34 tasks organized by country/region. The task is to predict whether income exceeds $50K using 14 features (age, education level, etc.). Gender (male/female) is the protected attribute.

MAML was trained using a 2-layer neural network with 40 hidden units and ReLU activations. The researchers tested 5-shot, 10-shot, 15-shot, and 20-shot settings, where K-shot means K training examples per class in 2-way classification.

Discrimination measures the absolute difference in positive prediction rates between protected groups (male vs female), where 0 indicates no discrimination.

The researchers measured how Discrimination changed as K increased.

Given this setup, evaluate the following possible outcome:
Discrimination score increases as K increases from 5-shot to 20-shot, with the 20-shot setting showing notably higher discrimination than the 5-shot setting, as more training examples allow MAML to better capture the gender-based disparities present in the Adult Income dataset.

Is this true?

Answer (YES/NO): NO